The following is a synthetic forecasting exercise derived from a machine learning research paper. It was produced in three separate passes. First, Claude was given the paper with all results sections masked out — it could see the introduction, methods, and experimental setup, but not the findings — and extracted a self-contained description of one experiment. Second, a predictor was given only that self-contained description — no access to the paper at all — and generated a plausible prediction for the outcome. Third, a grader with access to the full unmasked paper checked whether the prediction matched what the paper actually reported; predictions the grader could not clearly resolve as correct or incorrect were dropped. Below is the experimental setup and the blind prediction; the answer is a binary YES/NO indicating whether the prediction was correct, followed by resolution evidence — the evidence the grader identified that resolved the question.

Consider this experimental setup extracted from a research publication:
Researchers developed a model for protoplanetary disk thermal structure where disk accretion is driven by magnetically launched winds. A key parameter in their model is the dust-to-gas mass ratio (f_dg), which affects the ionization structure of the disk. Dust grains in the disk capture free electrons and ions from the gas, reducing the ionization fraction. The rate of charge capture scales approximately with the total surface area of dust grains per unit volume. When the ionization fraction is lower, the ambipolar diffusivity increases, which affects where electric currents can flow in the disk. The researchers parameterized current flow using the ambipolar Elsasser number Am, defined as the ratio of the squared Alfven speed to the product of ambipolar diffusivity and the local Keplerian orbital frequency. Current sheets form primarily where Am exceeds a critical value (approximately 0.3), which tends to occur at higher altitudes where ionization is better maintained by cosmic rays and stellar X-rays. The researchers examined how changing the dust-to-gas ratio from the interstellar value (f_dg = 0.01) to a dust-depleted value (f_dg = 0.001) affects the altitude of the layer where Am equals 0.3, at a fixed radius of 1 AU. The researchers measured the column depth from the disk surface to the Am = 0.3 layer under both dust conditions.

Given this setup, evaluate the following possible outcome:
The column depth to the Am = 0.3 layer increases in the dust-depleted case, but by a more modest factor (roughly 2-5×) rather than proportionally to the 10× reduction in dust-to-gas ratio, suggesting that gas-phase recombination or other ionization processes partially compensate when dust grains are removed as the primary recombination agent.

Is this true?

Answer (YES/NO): NO